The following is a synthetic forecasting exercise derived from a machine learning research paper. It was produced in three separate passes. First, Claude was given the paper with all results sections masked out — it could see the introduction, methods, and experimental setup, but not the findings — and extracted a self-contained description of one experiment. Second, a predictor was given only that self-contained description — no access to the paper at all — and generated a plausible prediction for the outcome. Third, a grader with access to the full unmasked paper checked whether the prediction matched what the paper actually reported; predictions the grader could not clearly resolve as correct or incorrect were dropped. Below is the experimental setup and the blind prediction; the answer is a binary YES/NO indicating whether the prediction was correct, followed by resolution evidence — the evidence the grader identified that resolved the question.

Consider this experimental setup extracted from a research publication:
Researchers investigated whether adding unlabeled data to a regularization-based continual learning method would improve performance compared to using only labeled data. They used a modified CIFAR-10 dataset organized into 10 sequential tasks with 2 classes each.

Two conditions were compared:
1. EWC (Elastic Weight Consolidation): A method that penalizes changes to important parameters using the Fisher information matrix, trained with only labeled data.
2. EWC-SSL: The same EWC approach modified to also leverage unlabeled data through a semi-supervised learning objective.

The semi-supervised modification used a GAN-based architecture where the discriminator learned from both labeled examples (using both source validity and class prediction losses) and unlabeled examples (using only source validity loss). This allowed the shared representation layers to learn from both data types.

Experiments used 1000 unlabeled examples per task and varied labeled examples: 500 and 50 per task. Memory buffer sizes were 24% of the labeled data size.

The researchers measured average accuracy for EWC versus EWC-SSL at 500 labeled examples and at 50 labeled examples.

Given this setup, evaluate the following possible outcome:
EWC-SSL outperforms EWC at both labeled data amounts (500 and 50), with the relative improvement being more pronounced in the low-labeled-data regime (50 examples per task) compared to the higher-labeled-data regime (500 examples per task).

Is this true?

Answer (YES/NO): NO